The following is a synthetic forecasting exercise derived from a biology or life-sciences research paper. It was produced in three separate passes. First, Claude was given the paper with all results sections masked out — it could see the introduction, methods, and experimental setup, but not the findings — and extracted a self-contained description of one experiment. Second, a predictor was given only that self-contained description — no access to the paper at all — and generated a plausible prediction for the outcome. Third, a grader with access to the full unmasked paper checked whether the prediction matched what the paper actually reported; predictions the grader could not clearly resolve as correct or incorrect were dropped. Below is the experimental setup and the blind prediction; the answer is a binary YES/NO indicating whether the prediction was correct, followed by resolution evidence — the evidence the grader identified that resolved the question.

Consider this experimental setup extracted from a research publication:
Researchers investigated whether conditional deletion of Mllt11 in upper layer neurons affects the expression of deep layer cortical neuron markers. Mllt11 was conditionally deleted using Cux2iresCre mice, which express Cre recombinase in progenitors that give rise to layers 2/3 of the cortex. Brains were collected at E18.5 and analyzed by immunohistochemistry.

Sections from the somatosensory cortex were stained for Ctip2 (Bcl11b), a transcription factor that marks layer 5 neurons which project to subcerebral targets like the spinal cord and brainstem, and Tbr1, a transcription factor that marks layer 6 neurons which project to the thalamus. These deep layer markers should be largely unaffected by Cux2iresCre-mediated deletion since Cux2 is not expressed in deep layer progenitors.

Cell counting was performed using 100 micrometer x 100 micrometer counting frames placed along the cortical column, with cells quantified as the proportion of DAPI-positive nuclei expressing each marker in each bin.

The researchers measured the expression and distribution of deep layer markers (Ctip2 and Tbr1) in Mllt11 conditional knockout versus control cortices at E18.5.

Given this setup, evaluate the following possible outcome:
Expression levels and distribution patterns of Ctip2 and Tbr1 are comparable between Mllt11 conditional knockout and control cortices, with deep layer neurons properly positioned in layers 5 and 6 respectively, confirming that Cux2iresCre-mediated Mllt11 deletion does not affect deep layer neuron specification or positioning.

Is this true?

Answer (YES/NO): NO